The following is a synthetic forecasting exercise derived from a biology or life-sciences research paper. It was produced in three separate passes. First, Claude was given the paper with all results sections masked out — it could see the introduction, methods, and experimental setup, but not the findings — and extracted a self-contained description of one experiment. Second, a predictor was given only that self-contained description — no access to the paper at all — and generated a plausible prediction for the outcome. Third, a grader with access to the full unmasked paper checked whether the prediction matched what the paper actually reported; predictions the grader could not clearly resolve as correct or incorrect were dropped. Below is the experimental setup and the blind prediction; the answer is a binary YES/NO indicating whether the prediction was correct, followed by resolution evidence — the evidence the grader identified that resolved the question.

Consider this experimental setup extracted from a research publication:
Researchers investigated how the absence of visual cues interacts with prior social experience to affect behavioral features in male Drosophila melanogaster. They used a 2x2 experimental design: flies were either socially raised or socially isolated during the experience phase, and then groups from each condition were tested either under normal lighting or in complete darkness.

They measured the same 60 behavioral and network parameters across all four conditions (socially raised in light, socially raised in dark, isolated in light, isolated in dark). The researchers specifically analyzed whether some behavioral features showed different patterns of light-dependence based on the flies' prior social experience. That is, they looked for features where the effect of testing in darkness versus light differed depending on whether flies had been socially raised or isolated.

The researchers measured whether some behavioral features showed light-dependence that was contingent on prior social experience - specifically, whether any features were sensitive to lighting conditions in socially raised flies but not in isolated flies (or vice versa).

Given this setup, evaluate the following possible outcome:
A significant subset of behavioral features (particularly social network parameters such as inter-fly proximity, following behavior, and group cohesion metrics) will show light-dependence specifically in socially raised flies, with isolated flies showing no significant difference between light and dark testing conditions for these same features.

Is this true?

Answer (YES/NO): YES